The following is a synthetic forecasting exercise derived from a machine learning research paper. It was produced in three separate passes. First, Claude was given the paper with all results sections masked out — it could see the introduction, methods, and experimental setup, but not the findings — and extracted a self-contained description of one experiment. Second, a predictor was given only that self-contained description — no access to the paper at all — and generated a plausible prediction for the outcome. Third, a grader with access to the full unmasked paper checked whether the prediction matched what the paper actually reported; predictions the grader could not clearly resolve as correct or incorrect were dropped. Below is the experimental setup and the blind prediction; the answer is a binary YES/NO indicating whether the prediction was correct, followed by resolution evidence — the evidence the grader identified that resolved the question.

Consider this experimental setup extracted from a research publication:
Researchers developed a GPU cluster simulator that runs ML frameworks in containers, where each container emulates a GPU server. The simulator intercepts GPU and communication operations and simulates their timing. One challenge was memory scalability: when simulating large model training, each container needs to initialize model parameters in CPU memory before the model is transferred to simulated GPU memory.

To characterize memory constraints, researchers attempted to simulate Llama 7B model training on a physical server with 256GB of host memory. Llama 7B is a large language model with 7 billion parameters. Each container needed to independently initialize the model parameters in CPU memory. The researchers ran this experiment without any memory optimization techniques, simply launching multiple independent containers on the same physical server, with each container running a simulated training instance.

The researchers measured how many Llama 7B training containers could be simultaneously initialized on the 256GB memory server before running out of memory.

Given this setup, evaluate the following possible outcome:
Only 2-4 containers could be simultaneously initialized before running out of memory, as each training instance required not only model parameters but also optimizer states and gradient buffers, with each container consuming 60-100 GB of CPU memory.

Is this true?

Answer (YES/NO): NO